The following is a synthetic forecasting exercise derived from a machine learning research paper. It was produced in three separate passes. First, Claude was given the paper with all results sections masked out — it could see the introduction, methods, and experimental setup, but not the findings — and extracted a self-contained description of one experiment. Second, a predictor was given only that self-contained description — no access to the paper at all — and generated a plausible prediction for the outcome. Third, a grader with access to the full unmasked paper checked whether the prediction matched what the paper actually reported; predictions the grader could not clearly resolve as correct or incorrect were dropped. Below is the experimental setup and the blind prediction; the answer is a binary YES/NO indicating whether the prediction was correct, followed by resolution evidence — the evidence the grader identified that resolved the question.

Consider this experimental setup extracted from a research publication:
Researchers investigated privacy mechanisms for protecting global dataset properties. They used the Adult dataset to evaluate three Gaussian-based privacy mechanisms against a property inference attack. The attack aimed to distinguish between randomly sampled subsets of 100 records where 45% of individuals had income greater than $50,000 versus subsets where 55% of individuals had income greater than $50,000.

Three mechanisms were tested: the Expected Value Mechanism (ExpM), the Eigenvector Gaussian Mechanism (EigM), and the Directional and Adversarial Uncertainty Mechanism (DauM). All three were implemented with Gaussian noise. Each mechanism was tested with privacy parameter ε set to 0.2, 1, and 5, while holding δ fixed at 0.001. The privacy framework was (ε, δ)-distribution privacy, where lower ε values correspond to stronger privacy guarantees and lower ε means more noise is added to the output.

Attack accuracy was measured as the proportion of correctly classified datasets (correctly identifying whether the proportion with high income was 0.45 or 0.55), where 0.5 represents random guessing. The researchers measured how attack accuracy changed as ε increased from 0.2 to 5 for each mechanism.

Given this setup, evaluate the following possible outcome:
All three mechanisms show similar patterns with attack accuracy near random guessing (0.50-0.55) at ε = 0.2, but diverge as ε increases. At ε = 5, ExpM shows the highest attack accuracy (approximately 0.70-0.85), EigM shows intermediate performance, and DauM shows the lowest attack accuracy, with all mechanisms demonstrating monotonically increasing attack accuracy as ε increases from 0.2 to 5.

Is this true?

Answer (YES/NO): NO